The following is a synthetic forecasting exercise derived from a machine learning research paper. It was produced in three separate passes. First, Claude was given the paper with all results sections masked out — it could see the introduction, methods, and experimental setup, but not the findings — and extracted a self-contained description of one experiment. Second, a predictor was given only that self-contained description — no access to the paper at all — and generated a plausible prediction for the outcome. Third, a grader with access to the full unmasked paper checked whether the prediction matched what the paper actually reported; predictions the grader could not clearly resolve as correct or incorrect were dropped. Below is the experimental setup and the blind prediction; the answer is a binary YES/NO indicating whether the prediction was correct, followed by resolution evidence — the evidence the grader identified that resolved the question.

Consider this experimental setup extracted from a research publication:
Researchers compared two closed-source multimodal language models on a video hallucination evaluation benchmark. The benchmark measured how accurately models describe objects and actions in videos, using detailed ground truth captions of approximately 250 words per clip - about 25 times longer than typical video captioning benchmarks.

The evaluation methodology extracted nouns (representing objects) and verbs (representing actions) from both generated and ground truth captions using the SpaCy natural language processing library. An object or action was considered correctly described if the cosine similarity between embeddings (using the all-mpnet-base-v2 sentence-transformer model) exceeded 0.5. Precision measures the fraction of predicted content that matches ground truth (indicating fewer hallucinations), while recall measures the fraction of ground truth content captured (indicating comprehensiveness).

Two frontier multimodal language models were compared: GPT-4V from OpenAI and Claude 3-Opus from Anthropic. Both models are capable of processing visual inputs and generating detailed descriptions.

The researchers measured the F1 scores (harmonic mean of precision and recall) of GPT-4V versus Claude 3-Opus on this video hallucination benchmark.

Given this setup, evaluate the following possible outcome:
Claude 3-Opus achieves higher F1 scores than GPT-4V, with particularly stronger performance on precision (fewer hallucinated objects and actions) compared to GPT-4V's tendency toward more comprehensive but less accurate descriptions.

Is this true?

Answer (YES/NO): NO